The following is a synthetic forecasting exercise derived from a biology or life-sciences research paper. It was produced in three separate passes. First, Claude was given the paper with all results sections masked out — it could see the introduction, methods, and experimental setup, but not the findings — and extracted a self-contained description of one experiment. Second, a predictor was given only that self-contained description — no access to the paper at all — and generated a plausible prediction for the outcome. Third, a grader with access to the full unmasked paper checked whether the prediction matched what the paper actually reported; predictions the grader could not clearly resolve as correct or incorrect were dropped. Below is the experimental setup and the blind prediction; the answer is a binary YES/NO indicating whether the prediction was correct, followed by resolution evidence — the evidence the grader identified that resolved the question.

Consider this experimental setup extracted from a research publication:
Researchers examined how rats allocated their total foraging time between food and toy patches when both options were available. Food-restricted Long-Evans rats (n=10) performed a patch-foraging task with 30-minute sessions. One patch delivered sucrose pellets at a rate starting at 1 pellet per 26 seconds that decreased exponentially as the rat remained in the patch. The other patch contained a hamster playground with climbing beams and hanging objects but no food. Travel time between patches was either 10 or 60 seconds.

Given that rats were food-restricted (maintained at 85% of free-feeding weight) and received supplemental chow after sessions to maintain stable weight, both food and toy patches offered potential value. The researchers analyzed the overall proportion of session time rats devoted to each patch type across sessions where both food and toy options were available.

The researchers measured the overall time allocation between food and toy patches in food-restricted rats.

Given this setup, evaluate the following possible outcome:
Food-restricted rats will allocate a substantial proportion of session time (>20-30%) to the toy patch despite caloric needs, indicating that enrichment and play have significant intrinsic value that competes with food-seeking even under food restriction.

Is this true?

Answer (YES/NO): YES